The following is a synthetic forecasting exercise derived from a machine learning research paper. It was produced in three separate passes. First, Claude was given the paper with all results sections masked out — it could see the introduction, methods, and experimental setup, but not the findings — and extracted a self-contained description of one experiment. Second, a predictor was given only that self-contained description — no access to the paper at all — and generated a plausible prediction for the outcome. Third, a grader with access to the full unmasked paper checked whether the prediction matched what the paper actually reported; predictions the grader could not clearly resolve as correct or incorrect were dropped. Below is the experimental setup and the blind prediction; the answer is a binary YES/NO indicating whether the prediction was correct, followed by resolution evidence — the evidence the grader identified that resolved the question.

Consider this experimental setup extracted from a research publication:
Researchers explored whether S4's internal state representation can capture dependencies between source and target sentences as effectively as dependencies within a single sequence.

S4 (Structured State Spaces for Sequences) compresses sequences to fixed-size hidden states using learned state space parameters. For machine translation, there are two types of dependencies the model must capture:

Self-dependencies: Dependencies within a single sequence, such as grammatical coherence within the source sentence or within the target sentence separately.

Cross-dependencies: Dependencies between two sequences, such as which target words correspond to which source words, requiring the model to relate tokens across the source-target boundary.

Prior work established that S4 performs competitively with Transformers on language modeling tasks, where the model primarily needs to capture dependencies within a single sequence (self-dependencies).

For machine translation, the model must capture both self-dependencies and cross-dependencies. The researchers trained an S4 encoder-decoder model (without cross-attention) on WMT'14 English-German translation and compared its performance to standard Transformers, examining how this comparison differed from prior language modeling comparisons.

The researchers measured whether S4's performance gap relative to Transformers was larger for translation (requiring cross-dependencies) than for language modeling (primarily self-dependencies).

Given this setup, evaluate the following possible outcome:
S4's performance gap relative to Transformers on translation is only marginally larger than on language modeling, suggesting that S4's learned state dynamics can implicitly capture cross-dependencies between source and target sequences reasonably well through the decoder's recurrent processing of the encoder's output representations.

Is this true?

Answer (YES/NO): NO